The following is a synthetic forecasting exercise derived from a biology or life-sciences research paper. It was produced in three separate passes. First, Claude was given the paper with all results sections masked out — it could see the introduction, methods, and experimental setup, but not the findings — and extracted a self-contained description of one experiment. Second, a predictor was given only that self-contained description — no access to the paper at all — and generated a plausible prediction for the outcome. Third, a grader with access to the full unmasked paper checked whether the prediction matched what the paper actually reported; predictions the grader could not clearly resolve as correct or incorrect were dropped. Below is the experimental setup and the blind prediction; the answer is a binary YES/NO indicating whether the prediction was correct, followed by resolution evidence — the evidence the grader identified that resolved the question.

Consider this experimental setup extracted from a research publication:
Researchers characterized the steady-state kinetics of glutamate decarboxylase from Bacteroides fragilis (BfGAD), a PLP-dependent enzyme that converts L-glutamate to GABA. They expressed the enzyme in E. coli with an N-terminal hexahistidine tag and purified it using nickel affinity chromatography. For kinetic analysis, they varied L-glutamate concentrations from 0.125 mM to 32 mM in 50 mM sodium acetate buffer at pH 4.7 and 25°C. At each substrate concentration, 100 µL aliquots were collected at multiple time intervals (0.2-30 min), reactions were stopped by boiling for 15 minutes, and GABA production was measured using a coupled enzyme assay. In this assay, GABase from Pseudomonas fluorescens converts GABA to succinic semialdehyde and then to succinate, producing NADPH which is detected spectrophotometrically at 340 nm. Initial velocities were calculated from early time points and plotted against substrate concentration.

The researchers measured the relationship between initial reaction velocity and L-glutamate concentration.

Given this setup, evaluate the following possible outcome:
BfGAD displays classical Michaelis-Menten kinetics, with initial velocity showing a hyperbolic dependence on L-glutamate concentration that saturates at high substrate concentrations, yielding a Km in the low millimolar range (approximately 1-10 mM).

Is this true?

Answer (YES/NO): NO